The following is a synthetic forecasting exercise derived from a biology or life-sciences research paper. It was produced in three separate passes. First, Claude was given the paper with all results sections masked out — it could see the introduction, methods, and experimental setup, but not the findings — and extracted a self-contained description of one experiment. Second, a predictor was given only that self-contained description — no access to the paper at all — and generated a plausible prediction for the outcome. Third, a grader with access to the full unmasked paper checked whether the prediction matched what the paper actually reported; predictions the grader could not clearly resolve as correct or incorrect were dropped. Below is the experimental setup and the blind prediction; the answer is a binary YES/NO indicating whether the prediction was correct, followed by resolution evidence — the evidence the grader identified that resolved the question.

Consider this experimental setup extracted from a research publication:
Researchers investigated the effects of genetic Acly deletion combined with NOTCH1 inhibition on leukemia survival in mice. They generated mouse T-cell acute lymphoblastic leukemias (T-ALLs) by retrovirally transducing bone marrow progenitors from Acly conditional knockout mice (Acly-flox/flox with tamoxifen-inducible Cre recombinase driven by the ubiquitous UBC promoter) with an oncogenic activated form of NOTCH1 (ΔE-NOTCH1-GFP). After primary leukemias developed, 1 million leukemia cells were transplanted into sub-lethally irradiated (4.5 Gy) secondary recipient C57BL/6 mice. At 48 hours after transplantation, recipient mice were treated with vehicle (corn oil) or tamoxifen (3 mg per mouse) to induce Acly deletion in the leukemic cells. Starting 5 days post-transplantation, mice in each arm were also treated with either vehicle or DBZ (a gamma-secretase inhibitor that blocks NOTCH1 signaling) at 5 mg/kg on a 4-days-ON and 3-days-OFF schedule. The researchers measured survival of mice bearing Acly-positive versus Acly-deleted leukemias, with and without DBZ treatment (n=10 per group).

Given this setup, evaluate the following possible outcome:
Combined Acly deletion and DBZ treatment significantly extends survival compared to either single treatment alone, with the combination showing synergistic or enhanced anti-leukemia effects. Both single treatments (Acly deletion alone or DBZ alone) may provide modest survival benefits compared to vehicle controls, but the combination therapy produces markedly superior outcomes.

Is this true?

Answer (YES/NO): YES